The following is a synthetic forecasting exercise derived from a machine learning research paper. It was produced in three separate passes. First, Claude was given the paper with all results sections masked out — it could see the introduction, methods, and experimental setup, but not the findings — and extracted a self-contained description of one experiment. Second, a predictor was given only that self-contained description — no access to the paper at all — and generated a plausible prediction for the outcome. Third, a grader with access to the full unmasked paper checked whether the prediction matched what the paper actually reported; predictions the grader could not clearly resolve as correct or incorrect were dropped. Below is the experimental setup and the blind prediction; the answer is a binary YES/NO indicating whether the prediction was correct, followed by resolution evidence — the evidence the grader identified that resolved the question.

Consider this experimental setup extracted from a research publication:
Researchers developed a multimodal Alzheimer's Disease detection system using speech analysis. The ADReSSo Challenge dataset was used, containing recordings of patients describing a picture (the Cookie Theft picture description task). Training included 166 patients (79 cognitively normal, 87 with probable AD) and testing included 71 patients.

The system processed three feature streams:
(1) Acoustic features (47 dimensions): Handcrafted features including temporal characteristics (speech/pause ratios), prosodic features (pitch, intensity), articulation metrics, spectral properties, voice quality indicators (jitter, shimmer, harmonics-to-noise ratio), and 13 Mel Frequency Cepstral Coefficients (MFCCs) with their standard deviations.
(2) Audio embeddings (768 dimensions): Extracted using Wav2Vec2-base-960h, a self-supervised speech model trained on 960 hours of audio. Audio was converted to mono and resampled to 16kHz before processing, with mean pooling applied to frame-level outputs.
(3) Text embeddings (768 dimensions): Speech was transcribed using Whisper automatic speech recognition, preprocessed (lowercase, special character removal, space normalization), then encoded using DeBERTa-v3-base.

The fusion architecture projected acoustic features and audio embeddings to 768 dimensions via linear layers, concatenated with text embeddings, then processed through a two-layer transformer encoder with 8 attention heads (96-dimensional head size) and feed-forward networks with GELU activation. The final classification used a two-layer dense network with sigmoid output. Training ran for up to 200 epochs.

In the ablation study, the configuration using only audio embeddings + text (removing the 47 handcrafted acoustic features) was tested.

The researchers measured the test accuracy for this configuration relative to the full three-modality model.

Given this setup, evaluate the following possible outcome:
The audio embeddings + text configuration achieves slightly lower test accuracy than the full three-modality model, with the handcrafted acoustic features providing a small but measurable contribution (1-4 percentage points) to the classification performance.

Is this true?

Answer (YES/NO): NO